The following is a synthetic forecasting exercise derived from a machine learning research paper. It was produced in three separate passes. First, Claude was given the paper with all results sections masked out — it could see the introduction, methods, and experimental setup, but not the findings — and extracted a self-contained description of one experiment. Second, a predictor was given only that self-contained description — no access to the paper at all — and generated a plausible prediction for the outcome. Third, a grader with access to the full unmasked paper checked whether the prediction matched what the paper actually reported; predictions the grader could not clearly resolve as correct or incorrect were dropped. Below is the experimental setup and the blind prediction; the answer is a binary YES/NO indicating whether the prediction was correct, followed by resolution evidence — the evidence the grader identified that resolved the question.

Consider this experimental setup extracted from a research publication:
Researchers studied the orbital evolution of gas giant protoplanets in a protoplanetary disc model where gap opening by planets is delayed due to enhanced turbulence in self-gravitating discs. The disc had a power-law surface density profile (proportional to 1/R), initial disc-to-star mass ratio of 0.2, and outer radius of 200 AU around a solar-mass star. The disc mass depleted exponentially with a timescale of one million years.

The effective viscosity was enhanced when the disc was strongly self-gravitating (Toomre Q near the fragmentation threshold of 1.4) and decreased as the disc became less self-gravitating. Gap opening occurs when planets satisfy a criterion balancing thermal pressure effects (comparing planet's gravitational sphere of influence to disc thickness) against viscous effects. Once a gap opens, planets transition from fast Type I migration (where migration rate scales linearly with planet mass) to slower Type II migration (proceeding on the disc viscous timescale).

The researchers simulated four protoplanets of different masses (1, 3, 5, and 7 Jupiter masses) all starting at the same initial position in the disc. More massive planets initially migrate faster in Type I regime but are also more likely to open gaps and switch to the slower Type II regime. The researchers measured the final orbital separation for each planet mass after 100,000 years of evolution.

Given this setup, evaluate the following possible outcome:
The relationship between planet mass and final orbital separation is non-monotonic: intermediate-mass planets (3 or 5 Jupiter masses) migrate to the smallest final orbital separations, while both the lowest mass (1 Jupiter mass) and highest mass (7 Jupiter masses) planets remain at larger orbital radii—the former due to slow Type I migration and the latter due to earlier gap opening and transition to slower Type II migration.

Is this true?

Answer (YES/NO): NO